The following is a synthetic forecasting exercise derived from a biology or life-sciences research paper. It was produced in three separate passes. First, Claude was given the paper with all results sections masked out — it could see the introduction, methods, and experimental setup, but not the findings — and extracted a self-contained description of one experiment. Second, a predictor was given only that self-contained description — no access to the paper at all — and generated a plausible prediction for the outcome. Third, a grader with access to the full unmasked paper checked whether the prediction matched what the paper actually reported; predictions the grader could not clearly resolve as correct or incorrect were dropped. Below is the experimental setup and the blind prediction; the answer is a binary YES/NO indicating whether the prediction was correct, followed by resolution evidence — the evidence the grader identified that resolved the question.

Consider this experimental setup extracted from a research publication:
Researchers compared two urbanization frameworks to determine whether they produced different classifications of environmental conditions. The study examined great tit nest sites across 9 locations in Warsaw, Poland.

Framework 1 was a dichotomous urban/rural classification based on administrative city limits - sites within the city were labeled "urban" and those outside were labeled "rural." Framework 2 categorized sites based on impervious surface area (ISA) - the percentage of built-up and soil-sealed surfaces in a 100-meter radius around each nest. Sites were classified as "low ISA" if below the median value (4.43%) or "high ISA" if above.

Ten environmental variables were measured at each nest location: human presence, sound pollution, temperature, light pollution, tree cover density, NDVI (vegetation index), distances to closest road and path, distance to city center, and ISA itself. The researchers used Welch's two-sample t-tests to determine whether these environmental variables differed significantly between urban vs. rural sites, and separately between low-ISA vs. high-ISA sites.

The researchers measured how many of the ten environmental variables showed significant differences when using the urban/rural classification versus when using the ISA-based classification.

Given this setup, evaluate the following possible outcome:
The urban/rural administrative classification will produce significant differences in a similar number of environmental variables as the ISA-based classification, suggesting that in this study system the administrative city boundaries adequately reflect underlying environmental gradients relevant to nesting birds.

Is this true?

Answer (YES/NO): NO